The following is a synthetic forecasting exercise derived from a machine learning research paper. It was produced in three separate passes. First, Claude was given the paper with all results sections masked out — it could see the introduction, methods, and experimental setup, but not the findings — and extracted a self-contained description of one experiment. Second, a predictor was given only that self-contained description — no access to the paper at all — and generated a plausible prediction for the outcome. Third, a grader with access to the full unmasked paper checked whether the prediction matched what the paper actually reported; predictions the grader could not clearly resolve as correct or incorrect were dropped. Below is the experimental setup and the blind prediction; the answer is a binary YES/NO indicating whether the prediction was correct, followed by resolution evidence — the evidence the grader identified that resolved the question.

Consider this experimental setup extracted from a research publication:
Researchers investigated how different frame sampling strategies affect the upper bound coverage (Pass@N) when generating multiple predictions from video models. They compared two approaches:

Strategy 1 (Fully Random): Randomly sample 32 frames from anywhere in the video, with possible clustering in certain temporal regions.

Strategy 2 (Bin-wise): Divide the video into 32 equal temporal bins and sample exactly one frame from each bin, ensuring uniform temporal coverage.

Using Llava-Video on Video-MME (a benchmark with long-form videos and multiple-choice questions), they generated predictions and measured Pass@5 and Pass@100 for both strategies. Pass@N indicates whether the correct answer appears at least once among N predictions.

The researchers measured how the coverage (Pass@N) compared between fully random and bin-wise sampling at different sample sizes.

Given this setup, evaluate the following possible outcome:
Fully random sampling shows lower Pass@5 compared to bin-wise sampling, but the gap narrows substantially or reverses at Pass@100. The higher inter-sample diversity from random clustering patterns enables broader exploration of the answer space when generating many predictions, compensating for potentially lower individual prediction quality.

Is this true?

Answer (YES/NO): NO